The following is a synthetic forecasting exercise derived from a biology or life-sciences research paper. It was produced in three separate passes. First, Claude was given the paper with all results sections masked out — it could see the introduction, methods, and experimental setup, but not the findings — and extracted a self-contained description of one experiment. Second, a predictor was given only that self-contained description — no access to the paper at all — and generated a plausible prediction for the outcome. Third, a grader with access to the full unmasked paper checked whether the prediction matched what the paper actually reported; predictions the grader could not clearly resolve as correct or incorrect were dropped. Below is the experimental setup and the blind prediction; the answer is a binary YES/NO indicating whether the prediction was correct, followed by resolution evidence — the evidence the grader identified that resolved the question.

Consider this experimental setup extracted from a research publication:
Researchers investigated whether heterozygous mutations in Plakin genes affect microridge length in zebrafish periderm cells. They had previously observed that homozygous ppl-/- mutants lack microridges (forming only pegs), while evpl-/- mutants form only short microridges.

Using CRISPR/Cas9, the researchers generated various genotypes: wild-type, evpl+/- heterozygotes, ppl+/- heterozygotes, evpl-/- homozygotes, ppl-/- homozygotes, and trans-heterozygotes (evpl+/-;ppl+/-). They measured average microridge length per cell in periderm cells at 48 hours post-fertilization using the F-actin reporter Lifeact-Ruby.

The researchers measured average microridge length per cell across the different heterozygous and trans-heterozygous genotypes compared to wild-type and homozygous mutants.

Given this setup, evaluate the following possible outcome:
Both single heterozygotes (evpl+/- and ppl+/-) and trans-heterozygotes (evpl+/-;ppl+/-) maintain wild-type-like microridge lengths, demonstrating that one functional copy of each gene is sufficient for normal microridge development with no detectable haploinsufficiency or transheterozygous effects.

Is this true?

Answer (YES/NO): NO